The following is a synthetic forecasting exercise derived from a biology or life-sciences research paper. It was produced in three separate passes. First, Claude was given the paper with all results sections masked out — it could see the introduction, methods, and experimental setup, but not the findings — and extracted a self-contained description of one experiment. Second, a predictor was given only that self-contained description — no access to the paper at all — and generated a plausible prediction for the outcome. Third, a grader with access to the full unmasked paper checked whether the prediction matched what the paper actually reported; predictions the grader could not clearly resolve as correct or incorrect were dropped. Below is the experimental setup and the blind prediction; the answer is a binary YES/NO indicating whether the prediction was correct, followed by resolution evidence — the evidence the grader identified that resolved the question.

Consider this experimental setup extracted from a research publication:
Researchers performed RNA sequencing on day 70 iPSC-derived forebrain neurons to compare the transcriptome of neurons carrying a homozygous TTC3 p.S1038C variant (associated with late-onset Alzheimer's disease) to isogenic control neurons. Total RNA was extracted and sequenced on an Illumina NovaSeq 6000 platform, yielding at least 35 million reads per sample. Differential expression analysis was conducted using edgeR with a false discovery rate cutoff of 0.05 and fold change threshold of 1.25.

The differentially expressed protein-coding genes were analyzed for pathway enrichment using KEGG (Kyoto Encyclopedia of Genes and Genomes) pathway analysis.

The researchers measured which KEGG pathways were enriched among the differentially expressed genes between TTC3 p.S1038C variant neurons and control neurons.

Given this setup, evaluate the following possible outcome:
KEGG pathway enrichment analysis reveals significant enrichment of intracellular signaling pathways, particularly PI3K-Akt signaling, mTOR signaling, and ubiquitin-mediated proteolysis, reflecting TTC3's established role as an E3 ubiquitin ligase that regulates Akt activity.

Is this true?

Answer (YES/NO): NO